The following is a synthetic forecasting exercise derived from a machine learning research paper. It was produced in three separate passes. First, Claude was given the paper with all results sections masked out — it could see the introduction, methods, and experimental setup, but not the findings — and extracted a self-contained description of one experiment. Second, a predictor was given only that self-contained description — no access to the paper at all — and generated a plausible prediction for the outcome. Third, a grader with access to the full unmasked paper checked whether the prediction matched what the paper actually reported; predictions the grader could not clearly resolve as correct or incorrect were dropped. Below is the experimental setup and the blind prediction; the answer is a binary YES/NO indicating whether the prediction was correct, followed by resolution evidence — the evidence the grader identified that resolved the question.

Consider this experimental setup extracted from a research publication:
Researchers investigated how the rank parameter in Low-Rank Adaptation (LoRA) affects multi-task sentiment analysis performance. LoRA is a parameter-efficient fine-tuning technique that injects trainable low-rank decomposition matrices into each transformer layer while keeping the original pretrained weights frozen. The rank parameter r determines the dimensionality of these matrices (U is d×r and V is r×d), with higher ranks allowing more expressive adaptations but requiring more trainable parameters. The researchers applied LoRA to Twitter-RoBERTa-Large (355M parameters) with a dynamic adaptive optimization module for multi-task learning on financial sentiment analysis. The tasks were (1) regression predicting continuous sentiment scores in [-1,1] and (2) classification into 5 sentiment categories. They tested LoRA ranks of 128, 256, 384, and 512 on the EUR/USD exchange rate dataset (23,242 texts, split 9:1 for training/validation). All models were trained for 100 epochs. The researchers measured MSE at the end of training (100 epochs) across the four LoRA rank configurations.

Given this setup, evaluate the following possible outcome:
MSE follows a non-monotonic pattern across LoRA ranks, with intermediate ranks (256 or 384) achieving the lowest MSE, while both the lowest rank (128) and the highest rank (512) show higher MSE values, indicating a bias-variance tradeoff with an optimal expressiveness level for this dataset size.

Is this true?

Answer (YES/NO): NO